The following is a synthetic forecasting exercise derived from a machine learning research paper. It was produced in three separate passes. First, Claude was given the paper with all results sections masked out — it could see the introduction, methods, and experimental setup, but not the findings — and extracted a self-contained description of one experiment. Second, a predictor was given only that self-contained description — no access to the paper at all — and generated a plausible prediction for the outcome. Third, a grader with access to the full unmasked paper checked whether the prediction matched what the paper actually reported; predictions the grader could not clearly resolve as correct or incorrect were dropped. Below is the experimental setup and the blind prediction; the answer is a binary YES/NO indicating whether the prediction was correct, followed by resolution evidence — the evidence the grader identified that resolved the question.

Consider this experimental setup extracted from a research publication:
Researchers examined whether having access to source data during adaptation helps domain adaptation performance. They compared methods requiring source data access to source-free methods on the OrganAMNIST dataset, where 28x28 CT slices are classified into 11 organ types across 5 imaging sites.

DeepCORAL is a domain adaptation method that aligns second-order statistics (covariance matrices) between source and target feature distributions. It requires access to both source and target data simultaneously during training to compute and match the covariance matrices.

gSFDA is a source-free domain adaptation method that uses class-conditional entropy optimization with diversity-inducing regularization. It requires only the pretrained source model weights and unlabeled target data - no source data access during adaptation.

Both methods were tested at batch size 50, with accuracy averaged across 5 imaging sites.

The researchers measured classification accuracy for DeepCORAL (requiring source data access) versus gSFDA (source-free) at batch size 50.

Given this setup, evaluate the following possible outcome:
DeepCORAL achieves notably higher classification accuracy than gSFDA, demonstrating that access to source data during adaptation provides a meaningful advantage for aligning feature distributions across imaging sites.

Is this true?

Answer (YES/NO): NO